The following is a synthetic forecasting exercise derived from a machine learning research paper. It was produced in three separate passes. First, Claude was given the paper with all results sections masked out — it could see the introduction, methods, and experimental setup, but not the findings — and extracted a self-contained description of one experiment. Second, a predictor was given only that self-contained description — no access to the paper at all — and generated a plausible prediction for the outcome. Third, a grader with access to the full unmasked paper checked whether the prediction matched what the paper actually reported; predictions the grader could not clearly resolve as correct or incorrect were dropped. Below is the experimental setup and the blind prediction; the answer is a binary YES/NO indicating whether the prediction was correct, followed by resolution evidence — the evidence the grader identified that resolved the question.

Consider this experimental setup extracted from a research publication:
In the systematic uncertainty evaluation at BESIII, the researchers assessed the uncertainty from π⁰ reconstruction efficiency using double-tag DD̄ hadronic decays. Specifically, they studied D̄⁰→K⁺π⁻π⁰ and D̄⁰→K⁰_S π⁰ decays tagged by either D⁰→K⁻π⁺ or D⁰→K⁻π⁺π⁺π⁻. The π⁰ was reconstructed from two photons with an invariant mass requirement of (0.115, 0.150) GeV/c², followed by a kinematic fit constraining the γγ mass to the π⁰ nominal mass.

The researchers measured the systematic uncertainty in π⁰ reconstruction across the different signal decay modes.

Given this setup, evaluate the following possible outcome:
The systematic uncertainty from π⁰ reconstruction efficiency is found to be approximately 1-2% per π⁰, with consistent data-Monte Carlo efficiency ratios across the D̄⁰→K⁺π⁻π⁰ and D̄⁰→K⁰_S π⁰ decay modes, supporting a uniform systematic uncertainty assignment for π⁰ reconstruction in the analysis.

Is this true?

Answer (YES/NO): NO